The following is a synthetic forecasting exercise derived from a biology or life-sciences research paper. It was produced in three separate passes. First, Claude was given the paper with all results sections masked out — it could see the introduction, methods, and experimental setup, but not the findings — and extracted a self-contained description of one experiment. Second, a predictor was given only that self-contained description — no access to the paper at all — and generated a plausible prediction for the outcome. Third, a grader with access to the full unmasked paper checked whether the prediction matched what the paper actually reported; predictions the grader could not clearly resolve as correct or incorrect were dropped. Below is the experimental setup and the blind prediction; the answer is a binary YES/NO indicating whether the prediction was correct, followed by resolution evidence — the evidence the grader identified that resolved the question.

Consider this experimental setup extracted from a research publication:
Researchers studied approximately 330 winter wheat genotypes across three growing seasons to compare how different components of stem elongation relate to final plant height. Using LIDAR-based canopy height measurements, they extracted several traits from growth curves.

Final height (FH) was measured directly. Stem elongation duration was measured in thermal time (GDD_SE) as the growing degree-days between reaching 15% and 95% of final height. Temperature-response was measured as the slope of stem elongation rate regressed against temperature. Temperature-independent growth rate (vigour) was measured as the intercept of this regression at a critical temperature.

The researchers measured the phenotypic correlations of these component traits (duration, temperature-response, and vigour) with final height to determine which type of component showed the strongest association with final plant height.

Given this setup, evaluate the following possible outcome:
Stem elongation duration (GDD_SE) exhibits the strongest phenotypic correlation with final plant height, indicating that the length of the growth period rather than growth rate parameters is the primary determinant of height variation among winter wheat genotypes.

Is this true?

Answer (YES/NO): NO